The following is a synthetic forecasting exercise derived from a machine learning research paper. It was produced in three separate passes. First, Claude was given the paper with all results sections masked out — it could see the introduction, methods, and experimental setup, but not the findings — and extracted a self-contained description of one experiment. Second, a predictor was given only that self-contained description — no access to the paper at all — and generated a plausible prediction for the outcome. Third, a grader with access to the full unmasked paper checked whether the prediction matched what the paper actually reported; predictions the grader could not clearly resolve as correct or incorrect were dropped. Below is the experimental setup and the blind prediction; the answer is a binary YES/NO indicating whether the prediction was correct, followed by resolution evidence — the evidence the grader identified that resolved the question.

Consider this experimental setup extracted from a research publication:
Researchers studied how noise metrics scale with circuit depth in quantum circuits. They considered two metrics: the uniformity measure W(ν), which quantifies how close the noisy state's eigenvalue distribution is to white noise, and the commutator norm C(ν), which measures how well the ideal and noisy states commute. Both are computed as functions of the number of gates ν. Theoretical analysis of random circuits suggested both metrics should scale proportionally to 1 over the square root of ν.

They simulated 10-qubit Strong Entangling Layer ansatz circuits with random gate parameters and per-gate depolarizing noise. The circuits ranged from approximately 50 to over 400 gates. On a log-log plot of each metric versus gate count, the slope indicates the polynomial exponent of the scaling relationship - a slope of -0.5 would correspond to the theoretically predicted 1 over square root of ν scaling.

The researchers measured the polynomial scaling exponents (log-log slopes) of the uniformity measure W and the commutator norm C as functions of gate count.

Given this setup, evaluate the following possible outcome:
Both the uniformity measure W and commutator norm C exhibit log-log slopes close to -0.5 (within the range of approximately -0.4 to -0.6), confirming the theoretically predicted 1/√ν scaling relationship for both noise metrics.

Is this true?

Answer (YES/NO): NO